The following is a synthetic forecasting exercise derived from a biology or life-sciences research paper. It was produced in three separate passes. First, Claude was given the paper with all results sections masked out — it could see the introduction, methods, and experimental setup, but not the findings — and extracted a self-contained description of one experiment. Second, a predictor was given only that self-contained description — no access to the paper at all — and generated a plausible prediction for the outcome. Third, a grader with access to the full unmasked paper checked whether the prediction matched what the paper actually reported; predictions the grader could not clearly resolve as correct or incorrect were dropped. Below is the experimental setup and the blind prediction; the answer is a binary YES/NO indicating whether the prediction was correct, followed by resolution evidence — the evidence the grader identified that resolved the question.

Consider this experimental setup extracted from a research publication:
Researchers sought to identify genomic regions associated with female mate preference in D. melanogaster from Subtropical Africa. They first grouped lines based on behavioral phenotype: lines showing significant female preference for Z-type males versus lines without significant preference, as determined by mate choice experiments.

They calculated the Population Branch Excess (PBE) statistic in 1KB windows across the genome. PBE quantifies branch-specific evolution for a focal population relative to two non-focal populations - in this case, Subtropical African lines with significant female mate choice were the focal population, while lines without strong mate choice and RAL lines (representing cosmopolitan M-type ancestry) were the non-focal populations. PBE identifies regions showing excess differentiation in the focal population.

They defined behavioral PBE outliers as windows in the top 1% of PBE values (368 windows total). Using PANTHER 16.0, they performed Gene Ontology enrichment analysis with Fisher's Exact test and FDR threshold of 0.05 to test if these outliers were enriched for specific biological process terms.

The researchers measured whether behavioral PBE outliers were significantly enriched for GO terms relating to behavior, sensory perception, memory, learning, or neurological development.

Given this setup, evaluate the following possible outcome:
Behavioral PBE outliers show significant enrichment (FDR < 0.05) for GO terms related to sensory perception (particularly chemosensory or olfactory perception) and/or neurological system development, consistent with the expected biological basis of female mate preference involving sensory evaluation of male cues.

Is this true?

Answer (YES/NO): YES